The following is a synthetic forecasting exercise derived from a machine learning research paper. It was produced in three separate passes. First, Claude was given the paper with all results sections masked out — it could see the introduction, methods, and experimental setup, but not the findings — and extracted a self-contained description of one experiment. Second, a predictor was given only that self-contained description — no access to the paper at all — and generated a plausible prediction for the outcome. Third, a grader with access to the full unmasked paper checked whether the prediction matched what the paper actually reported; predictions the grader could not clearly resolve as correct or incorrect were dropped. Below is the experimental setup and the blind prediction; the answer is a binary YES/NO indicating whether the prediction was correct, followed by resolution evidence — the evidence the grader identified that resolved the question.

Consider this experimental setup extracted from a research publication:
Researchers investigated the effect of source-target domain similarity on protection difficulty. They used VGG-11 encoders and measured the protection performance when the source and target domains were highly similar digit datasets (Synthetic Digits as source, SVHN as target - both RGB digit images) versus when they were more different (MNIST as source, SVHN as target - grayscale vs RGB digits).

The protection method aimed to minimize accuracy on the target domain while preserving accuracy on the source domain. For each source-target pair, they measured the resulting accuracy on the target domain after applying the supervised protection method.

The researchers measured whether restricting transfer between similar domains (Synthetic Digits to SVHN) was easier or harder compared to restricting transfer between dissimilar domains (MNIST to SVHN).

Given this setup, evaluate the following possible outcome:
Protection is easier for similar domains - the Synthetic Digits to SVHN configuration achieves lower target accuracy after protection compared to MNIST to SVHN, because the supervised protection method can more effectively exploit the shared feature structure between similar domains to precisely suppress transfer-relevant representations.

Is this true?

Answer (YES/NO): NO